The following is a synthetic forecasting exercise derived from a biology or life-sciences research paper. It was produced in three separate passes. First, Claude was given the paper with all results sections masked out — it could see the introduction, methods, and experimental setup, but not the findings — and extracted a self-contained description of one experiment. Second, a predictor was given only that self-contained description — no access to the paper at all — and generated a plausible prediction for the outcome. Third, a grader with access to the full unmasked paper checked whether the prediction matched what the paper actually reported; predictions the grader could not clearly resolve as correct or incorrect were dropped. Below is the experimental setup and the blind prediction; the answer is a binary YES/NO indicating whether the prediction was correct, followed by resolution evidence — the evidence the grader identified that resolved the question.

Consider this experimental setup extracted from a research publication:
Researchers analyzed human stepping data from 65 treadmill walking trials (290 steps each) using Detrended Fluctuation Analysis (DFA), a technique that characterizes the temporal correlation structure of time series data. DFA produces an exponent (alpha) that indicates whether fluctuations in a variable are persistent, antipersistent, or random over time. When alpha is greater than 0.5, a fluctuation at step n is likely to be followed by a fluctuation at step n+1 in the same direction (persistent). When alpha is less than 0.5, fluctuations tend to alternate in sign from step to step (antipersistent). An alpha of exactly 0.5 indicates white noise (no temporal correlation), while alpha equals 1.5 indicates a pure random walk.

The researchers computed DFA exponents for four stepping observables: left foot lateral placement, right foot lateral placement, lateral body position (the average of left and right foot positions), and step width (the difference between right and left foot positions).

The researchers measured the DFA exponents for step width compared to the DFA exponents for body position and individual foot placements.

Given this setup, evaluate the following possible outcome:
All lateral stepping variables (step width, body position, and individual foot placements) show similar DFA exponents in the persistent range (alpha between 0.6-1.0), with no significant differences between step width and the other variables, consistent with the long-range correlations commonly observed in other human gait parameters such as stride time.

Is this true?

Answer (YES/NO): NO